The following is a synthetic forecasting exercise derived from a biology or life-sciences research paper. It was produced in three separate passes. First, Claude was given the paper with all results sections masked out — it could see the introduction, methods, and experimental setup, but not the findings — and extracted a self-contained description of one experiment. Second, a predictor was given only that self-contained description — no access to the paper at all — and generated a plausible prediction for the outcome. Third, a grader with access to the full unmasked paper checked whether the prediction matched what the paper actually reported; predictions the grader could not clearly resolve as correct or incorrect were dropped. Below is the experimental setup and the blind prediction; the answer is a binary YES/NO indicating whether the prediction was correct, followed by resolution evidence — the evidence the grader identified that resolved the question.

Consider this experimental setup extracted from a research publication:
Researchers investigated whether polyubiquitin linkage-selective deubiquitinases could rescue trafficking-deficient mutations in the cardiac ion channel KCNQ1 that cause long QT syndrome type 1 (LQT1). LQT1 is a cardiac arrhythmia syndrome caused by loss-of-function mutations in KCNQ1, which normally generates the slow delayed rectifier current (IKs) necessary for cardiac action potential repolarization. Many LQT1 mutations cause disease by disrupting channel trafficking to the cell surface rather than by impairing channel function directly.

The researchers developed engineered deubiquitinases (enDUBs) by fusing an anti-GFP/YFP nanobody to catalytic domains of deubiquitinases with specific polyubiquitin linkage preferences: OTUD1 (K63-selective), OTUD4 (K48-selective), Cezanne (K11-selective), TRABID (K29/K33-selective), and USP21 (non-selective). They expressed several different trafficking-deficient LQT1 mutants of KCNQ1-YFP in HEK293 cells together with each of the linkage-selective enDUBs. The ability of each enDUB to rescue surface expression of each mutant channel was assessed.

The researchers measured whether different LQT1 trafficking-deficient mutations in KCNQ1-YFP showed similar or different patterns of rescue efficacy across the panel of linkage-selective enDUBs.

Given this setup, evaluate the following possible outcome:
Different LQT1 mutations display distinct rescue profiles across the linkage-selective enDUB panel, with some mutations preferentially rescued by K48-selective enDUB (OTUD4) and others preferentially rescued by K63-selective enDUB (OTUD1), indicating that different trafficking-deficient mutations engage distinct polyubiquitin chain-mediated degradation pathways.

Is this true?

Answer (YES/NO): NO